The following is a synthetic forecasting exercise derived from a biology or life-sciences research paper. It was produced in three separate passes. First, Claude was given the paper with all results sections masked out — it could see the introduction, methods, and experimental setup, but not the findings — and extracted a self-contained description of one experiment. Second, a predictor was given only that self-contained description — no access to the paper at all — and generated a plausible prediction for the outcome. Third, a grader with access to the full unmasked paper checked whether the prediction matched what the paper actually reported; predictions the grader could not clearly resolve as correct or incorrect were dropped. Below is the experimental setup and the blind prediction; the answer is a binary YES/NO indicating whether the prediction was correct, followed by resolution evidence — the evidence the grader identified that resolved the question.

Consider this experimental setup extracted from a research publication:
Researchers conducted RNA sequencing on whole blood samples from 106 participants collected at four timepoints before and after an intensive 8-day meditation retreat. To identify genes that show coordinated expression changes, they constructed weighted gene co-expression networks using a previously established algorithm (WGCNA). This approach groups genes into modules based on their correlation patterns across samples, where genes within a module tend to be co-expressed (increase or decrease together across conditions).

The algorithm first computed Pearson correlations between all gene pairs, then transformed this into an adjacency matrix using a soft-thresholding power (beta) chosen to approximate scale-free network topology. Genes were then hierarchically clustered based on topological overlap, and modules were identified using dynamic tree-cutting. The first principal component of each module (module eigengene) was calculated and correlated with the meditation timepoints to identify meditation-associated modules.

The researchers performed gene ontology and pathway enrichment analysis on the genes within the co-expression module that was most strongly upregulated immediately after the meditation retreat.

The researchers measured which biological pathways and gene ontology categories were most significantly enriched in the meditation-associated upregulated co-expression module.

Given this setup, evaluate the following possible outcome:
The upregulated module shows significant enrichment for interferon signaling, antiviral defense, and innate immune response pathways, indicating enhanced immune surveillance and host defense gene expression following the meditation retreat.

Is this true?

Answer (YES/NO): YES